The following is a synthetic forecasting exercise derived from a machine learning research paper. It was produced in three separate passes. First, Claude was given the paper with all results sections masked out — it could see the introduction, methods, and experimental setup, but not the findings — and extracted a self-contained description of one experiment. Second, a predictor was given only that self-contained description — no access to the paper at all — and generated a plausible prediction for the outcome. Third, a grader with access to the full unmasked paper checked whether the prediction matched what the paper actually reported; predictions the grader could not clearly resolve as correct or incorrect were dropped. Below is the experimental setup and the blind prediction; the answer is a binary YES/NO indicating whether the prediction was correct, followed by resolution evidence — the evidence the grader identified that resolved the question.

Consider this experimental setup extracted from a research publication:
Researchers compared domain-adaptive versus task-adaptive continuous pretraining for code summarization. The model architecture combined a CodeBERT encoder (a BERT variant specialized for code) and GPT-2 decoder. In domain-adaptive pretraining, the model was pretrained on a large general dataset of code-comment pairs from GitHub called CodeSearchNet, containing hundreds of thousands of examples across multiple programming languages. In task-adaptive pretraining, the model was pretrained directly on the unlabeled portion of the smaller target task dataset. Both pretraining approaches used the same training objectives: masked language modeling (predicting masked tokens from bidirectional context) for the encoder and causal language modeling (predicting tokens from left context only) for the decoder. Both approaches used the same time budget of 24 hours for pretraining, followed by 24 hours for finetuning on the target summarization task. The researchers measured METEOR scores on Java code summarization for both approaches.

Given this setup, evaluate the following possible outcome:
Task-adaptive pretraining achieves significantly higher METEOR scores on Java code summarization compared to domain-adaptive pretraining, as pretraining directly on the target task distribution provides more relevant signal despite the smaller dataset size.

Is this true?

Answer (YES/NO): NO